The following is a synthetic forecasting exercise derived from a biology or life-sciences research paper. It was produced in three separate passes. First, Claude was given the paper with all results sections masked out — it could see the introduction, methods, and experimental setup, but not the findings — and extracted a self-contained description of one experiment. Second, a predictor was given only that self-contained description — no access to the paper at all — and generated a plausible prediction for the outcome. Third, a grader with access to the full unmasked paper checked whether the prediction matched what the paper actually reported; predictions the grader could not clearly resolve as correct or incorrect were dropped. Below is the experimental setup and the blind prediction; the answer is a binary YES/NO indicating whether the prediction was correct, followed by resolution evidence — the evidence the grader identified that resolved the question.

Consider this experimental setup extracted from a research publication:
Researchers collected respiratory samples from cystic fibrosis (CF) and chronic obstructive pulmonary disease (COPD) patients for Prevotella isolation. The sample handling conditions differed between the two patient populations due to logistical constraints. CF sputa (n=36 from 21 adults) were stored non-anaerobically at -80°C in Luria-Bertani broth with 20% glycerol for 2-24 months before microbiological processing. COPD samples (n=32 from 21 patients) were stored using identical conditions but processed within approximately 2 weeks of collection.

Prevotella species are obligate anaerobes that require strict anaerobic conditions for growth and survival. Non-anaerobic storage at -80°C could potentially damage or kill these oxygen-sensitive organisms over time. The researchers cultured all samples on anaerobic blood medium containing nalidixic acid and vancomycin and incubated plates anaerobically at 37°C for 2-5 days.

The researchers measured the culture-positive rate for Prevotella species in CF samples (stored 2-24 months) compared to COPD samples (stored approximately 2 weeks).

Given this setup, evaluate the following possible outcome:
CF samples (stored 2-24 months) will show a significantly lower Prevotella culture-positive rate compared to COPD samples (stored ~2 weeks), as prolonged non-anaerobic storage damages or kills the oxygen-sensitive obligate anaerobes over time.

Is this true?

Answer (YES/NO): NO